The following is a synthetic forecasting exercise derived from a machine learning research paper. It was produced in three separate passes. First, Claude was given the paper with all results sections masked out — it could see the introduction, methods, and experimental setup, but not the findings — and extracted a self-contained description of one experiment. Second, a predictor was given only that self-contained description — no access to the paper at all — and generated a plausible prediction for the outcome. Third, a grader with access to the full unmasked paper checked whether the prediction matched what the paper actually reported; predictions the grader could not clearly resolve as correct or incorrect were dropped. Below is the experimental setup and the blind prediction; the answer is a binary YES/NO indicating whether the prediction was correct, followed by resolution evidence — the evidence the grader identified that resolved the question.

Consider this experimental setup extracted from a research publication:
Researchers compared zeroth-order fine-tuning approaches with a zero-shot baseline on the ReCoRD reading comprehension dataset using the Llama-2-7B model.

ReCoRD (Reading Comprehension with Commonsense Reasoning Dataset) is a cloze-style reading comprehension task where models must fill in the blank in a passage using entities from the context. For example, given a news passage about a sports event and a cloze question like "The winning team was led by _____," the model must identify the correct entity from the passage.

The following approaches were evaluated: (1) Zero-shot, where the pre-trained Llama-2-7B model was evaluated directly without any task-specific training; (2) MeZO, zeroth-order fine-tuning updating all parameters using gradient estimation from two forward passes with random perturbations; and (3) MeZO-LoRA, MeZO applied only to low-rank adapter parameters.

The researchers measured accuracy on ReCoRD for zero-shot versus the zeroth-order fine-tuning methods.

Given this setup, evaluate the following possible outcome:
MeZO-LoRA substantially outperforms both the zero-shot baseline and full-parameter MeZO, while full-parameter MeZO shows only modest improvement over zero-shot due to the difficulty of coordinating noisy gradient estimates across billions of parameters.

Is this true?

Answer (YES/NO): NO